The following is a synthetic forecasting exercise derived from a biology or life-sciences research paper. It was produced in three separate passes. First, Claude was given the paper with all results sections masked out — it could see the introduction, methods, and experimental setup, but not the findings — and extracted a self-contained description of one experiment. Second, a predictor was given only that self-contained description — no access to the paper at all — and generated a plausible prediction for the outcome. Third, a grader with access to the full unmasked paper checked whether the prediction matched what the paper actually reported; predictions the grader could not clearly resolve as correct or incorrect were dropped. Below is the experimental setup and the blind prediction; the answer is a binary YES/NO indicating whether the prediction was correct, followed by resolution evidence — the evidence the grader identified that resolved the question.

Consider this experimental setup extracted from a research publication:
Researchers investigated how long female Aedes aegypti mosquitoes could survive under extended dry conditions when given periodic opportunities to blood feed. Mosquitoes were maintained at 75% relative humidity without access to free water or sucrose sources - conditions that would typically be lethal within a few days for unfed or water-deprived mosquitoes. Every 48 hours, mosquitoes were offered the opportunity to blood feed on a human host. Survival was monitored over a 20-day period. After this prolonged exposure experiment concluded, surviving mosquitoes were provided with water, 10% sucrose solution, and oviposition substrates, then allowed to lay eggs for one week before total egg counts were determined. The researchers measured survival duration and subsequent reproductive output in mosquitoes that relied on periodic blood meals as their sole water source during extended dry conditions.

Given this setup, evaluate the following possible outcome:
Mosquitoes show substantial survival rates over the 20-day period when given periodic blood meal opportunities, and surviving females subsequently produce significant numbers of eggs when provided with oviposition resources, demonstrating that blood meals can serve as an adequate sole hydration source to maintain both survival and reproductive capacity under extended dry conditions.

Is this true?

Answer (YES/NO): NO